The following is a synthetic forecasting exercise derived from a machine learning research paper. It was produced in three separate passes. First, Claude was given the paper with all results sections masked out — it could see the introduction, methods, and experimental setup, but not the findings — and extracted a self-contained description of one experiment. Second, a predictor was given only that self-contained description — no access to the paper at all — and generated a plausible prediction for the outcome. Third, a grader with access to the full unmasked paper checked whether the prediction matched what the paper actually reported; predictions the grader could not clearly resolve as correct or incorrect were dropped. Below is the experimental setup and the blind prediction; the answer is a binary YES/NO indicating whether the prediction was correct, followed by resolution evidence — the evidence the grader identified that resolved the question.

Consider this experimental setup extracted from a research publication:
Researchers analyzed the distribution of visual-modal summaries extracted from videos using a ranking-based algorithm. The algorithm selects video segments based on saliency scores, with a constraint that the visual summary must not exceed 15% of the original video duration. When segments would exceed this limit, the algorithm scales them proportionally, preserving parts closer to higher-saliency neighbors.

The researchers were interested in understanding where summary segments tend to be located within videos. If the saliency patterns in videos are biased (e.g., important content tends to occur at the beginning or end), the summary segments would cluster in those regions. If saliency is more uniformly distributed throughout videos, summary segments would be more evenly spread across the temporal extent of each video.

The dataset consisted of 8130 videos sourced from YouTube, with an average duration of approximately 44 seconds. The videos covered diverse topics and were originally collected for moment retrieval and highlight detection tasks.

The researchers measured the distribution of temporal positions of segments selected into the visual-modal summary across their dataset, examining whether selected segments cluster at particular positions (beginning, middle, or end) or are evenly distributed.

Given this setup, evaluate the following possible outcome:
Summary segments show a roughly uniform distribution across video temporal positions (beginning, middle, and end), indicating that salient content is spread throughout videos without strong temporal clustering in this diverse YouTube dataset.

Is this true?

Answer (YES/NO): YES